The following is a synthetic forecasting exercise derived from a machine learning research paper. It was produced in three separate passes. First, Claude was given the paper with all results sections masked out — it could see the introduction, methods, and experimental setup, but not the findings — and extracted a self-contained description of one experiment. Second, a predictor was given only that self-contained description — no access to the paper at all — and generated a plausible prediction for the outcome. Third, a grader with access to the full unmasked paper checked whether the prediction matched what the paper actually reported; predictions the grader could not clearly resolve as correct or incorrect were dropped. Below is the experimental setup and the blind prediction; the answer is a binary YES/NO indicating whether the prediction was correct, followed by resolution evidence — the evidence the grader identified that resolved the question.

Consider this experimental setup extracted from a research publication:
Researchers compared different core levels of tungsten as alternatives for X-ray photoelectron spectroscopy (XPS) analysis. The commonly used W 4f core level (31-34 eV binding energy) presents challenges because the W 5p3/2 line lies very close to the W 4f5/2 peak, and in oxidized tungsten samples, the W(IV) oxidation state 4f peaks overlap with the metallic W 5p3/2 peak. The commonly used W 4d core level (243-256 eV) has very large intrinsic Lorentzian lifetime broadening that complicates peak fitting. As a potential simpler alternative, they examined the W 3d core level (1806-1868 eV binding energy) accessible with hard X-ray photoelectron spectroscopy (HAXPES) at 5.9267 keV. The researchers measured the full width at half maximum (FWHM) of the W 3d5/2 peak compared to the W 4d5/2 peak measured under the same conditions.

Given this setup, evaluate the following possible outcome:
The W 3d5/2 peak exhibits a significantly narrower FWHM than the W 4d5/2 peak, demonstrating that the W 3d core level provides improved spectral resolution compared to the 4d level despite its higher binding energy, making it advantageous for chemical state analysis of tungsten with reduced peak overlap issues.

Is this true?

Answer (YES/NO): NO